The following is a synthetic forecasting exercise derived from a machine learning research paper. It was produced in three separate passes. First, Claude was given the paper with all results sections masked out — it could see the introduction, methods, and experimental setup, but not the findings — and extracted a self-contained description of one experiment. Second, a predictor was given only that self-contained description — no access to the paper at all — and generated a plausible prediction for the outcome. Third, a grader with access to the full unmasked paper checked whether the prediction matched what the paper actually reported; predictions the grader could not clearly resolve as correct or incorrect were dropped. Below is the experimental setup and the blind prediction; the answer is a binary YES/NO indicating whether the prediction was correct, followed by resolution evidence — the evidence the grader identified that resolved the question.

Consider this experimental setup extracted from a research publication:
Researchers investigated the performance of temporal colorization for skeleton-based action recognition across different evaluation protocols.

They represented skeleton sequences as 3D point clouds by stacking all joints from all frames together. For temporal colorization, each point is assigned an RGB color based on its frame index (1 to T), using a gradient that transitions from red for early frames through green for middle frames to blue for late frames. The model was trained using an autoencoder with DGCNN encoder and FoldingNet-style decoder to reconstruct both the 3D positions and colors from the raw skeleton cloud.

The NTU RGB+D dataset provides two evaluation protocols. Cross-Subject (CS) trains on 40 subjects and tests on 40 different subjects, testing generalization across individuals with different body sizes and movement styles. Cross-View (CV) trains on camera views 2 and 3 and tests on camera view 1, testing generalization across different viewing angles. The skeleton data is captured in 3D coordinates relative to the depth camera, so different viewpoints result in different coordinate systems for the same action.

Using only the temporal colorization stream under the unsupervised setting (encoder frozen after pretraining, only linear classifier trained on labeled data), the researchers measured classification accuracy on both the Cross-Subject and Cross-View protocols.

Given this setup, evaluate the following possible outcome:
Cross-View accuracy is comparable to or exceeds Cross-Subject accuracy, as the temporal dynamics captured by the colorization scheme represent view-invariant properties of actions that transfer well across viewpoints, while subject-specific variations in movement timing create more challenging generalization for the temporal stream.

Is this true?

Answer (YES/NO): YES